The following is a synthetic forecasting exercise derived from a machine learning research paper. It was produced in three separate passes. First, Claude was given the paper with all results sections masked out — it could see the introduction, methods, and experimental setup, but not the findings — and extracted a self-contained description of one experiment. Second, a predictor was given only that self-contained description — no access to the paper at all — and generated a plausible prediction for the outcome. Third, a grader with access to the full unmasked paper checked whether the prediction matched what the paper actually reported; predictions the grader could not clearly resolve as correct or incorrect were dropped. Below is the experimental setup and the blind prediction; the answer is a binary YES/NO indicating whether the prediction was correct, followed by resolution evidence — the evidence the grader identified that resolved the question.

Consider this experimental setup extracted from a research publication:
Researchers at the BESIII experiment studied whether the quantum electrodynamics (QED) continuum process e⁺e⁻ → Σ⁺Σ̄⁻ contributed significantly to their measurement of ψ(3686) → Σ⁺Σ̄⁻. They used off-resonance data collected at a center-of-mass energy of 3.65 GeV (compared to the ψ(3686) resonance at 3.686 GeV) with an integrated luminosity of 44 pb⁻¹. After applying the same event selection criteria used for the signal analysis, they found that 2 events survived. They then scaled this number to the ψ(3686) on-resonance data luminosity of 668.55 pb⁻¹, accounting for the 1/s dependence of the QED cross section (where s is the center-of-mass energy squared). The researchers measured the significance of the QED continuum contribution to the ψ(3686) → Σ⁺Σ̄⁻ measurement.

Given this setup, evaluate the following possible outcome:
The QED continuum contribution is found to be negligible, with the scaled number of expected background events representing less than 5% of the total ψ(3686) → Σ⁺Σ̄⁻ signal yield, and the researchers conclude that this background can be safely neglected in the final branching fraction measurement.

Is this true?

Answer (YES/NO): YES